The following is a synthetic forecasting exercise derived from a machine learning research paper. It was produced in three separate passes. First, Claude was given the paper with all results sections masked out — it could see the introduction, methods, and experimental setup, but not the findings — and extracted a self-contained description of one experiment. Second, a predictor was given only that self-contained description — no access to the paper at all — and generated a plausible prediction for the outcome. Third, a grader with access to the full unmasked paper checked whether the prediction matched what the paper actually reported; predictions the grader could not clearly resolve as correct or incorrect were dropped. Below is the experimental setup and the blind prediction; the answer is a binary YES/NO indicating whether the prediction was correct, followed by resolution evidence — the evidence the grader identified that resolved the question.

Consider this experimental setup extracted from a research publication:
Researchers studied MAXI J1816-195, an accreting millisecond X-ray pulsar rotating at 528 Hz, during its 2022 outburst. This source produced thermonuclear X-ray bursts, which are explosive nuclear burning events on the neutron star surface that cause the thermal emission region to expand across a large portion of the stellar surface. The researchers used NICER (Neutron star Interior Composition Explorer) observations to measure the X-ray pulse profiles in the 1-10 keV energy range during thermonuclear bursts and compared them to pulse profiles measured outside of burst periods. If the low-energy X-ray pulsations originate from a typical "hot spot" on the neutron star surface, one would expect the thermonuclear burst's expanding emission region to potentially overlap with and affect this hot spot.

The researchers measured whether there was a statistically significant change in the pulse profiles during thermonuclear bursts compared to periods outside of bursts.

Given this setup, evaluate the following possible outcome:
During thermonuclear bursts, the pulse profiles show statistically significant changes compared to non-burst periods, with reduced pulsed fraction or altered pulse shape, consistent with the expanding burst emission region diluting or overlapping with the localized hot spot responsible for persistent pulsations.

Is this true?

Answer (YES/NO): NO